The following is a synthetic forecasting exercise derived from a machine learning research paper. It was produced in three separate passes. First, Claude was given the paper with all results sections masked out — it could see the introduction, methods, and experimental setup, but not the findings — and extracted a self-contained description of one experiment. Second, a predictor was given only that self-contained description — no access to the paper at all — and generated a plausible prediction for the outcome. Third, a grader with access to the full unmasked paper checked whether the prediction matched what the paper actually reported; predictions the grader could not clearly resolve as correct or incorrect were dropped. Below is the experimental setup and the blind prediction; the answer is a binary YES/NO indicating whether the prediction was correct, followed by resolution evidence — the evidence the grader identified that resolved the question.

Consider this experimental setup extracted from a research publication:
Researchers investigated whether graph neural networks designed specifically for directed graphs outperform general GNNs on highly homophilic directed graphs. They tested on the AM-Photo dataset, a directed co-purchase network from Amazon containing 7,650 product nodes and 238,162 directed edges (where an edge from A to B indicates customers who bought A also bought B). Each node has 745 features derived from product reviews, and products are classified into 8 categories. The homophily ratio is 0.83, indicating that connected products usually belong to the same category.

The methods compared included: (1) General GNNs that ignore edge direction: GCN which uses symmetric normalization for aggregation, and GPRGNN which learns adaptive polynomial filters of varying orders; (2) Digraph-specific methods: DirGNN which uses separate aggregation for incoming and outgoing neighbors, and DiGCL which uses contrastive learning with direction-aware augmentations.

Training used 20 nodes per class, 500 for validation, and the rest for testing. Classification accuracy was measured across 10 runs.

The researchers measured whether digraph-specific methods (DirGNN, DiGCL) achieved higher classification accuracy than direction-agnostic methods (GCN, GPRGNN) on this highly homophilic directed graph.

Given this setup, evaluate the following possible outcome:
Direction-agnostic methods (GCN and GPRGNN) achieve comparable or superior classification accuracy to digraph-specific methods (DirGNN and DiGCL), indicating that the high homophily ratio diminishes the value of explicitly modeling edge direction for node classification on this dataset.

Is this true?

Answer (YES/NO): YES